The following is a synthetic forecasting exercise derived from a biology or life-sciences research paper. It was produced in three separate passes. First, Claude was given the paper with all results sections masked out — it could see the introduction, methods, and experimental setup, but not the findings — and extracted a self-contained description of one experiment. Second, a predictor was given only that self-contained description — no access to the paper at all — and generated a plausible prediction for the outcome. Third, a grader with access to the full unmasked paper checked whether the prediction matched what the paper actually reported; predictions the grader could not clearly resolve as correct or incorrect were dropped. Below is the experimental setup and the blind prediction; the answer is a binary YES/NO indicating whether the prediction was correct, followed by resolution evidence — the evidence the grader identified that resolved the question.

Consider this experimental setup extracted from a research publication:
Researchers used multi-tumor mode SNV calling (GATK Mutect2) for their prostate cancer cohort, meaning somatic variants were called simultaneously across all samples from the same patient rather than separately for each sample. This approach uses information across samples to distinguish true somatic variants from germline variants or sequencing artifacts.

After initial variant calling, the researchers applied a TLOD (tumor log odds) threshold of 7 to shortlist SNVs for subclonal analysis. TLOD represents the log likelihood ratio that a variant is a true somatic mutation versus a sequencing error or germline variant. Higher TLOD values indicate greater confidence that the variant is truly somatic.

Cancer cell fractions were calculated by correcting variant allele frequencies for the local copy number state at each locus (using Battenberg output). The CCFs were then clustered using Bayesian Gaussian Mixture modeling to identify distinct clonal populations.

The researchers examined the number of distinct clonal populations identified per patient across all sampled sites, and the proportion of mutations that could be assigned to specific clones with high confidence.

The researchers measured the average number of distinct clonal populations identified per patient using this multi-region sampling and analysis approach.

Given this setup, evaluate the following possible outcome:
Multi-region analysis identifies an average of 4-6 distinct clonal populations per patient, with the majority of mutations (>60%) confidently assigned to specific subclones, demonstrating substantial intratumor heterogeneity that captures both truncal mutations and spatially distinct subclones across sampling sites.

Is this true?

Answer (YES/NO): NO